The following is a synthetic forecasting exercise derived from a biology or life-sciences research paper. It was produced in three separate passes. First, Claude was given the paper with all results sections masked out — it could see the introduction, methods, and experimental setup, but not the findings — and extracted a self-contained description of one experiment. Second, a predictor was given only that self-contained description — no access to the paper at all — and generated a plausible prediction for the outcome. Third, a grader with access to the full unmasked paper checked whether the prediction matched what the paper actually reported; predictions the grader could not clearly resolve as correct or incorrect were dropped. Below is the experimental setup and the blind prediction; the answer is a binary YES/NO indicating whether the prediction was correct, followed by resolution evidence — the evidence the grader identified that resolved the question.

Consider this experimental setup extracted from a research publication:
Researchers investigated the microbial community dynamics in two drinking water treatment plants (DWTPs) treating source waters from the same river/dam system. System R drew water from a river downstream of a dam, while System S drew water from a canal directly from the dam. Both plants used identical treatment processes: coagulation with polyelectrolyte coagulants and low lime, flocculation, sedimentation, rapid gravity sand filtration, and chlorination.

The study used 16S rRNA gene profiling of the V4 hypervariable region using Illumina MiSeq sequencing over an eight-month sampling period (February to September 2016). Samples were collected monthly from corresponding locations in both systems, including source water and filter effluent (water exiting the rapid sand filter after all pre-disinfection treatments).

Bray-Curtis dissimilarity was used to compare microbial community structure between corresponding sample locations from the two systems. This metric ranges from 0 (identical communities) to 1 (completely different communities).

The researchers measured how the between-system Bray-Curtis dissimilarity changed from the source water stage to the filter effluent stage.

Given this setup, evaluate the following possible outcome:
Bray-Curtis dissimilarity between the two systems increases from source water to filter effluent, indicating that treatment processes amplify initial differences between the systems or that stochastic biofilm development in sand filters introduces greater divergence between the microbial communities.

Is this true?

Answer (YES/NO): NO